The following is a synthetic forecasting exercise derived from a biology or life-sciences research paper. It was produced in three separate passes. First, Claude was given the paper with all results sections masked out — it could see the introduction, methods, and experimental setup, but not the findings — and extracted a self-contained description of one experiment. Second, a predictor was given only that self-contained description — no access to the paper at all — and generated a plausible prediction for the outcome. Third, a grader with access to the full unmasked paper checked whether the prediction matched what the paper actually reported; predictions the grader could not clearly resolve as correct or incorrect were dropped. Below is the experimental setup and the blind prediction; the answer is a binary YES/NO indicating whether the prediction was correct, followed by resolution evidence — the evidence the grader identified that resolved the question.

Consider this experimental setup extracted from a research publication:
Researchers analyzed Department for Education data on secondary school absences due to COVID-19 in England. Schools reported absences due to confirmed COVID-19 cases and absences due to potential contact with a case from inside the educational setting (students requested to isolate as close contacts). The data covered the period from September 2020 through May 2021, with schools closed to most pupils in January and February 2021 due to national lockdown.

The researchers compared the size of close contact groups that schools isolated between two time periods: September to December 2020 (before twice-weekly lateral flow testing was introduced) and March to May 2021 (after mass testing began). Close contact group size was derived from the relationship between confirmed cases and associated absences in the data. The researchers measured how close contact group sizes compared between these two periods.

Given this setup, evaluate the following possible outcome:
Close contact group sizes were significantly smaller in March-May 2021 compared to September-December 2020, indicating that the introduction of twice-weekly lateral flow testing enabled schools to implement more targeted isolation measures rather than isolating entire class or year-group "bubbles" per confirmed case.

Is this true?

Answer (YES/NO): YES